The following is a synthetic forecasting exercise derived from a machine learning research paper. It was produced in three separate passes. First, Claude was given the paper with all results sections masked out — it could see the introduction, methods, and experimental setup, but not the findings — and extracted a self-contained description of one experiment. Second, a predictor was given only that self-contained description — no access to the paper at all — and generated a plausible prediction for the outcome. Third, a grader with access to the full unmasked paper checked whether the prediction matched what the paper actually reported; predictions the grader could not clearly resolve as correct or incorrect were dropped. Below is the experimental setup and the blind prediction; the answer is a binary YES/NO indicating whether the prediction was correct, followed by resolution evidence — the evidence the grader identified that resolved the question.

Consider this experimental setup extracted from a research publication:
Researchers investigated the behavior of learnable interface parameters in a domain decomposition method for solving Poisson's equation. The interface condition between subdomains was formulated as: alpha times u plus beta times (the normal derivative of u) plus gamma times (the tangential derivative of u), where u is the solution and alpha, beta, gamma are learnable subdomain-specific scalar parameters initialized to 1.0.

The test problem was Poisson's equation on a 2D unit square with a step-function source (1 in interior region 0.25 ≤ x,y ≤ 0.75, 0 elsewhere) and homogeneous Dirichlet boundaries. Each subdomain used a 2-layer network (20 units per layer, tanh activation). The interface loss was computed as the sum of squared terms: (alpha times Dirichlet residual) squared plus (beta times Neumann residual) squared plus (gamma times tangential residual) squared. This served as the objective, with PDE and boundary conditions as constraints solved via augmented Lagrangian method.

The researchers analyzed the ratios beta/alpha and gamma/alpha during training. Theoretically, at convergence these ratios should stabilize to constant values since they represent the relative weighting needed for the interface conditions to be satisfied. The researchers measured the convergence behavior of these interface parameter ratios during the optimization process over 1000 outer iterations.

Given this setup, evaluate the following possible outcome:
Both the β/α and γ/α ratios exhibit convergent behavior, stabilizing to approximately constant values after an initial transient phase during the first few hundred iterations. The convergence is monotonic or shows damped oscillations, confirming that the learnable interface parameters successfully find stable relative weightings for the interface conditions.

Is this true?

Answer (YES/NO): NO